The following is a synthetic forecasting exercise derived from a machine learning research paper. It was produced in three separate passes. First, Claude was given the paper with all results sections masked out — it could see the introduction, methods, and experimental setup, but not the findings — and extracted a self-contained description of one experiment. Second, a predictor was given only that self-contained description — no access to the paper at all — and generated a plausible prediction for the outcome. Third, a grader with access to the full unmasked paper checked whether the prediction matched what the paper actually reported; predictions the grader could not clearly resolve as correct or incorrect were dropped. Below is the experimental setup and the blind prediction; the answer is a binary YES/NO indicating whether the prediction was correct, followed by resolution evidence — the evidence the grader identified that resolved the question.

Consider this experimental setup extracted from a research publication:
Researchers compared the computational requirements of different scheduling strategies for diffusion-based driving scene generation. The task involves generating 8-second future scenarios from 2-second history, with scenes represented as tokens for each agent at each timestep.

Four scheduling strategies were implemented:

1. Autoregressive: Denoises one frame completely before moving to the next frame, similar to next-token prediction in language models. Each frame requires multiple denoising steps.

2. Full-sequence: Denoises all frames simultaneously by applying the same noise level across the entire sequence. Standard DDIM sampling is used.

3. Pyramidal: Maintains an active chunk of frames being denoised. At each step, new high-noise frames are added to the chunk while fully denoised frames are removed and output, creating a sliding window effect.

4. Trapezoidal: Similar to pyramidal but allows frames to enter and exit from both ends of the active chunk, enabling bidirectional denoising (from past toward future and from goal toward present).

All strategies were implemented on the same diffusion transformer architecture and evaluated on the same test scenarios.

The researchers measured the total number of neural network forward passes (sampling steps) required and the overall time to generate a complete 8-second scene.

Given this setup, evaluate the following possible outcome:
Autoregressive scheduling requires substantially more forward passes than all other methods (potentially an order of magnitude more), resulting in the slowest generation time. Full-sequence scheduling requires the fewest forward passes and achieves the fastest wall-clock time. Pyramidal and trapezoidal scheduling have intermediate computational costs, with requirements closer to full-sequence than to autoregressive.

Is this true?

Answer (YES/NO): YES